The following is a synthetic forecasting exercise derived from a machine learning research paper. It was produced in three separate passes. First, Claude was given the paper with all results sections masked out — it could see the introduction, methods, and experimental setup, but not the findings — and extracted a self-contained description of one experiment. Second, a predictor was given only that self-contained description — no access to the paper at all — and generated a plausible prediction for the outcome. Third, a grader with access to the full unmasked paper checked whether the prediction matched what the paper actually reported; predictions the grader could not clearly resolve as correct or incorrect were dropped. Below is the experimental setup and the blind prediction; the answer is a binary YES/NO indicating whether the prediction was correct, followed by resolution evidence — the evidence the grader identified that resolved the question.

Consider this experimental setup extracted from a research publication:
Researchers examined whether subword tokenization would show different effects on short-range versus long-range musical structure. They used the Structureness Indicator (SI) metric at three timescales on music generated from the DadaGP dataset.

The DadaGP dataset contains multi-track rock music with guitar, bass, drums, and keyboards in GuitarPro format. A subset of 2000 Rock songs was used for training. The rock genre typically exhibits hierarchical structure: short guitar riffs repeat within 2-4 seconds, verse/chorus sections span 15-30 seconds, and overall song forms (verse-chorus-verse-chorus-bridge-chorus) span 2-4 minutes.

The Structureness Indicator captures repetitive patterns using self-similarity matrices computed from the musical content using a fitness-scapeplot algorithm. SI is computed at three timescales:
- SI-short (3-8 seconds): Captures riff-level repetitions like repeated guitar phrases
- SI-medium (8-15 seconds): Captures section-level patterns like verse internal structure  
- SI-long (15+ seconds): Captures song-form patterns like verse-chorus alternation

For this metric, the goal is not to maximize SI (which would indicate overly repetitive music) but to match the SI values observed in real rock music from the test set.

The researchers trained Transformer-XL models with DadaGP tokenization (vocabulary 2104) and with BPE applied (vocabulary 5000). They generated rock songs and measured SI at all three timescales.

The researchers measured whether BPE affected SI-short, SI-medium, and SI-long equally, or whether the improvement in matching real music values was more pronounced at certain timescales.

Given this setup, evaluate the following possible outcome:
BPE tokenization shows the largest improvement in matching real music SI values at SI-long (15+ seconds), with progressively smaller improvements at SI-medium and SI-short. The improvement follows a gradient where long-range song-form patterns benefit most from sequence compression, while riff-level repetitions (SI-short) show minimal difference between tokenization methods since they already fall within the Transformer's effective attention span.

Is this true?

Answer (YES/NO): YES